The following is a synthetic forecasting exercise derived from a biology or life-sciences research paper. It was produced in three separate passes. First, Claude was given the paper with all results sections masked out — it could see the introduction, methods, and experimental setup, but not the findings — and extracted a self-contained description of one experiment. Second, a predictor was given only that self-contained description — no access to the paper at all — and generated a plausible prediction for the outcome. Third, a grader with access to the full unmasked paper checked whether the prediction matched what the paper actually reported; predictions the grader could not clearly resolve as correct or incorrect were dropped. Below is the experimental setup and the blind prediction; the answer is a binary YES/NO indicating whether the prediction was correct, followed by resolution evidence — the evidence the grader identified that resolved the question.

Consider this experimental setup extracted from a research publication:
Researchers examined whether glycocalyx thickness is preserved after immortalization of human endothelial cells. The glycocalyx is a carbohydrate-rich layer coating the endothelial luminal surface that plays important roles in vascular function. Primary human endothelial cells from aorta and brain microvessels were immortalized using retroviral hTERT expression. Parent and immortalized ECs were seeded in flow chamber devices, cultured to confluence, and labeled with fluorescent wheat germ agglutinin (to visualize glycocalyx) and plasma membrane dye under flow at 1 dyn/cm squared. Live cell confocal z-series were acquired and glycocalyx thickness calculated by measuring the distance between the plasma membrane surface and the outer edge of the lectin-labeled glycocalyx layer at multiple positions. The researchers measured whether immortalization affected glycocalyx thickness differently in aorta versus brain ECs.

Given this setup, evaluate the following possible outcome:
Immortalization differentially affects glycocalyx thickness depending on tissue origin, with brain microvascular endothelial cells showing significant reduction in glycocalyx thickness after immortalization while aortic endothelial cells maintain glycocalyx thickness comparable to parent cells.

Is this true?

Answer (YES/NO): NO